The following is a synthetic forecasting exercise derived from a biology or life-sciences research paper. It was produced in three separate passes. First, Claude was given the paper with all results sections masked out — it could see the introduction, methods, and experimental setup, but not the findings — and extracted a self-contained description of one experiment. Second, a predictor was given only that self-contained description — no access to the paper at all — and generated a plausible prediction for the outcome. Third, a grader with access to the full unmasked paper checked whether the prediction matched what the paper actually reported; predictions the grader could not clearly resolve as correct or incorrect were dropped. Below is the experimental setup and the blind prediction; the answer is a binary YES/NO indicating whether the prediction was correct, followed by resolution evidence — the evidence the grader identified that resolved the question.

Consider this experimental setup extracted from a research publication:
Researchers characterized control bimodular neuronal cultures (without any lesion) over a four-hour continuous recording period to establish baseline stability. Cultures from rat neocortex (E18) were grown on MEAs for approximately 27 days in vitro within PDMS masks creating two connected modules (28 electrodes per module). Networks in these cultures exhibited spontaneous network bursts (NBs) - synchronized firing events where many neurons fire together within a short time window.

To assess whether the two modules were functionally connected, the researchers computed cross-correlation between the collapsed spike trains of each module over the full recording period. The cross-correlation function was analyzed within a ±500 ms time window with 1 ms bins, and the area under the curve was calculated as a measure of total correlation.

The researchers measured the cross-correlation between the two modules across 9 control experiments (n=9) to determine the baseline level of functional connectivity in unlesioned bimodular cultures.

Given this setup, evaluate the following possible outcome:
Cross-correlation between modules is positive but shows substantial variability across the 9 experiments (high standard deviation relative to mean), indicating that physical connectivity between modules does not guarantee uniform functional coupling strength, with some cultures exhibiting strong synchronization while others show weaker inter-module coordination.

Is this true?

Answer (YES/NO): NO